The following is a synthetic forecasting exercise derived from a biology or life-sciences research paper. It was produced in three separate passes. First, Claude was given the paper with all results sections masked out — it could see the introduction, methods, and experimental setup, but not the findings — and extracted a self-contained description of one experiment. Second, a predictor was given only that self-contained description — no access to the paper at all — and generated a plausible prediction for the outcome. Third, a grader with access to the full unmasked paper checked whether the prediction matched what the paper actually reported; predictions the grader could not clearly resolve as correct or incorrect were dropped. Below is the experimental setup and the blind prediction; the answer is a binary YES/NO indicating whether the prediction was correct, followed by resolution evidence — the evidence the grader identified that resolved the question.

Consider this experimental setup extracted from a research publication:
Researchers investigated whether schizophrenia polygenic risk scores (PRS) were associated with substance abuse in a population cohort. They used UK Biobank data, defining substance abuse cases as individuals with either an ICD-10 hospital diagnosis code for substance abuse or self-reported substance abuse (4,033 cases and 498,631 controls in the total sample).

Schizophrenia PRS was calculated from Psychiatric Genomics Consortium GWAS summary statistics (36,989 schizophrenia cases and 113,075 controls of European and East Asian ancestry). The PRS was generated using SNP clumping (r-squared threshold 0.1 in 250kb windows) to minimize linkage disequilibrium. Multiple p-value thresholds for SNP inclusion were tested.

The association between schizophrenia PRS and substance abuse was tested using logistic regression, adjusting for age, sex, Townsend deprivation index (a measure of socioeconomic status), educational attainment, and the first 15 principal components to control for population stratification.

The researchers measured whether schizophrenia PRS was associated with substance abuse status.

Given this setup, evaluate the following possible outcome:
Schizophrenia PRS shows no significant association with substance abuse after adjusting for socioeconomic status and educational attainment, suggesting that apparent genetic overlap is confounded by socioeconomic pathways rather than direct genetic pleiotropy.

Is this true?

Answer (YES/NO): NO